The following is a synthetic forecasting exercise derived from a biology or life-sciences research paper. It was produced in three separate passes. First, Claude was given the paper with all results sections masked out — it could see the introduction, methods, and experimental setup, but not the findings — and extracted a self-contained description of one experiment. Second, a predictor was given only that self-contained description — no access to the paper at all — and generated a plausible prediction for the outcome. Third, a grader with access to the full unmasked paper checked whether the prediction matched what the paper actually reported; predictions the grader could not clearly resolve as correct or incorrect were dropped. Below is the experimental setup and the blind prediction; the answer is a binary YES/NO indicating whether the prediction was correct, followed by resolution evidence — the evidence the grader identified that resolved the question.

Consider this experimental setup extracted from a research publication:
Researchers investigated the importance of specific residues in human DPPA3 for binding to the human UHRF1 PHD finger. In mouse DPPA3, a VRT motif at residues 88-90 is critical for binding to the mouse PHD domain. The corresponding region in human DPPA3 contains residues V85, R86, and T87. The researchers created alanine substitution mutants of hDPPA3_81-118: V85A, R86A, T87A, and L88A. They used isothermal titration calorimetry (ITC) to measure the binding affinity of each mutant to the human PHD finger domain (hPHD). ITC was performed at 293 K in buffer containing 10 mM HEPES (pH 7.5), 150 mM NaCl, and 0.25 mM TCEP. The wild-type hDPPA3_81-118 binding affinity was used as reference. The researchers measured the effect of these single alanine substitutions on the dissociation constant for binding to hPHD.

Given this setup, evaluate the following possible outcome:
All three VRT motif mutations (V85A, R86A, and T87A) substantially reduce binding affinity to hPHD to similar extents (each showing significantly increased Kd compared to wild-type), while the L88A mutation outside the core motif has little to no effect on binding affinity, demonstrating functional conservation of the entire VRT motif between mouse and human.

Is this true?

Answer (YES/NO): NO